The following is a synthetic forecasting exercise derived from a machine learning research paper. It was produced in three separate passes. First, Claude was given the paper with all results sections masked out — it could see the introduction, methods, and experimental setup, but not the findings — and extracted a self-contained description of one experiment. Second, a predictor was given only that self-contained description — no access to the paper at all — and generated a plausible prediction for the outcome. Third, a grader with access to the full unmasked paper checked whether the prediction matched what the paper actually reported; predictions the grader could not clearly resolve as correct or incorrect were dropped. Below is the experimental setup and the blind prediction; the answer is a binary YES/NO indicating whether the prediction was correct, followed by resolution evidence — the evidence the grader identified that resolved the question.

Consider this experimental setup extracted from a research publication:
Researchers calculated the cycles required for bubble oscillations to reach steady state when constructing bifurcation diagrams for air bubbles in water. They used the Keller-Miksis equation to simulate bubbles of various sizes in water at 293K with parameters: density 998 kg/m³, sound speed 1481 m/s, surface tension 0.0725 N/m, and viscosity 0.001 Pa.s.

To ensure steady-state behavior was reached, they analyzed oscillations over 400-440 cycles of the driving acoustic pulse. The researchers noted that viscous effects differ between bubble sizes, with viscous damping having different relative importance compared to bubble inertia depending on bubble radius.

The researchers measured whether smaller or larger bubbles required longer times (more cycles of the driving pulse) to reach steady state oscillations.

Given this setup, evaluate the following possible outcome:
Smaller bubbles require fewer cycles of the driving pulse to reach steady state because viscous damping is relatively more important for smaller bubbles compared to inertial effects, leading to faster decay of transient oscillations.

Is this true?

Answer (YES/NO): YES